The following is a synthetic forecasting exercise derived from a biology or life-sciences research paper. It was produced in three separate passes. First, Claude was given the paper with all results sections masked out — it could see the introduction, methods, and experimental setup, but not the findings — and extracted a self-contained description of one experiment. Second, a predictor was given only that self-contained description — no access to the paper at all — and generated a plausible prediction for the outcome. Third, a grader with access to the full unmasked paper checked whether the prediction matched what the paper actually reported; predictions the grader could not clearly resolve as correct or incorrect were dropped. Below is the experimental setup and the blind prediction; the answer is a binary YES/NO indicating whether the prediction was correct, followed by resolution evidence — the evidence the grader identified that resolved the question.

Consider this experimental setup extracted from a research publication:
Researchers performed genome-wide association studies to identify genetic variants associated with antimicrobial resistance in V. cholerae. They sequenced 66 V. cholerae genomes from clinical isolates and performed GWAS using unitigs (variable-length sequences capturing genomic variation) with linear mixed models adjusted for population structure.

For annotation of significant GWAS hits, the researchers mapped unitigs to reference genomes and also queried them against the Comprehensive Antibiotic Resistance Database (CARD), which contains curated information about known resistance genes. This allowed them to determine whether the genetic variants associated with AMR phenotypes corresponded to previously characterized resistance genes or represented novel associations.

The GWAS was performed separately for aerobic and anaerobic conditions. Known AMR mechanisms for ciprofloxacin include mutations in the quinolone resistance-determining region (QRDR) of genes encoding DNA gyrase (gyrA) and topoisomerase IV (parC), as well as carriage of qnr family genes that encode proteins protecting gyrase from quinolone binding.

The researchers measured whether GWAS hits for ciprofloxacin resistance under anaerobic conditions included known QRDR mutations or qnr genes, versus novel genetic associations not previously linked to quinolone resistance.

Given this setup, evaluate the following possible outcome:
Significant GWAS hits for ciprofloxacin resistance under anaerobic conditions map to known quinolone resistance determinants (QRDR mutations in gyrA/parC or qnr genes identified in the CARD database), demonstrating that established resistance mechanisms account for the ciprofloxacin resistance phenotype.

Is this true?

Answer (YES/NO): NO